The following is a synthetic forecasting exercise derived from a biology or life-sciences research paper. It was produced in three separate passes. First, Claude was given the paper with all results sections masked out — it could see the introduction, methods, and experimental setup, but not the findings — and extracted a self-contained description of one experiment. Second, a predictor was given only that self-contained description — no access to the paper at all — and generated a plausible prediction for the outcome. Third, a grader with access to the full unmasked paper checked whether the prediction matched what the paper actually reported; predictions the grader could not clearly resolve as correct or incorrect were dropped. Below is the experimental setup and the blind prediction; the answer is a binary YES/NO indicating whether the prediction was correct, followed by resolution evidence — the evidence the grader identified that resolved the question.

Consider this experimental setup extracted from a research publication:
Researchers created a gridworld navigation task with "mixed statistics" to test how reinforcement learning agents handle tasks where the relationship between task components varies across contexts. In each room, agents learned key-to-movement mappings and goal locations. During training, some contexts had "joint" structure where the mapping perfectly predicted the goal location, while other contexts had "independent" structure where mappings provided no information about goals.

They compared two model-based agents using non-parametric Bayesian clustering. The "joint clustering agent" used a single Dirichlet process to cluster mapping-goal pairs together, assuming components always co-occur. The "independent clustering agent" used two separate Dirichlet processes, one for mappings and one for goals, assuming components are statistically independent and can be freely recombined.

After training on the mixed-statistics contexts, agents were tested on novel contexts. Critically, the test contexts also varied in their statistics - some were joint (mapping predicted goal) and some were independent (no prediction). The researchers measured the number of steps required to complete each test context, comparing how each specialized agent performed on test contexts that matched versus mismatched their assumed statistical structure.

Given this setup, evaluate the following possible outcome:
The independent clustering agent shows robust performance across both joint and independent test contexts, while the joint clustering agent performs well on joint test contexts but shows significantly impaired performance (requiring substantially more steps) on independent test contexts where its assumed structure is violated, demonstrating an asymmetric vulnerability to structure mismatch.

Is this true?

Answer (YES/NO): NO